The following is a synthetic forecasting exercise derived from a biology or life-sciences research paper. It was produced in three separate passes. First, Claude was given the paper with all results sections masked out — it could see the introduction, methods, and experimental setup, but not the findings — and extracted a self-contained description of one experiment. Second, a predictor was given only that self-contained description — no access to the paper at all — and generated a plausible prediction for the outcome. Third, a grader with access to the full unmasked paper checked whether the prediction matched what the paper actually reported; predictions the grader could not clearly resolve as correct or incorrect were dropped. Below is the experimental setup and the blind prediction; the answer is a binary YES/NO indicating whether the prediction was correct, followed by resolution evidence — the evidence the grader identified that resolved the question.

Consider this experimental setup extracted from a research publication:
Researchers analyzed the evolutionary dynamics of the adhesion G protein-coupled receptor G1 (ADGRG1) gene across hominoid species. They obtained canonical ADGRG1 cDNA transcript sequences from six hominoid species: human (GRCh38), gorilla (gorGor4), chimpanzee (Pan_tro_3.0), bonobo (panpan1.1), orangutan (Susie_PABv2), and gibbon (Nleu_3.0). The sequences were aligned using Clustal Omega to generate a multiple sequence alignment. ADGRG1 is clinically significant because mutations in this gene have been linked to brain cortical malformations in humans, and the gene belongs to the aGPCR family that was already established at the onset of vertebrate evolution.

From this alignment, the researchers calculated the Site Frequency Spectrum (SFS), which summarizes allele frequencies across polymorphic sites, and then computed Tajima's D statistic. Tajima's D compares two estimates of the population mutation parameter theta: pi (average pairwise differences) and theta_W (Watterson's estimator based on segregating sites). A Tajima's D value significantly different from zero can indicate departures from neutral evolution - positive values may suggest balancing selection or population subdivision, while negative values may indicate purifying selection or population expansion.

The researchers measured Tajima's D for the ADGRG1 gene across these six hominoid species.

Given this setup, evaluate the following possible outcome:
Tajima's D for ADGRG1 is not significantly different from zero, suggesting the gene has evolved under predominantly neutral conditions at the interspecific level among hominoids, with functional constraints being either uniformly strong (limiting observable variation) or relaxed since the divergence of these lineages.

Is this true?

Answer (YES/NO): YES